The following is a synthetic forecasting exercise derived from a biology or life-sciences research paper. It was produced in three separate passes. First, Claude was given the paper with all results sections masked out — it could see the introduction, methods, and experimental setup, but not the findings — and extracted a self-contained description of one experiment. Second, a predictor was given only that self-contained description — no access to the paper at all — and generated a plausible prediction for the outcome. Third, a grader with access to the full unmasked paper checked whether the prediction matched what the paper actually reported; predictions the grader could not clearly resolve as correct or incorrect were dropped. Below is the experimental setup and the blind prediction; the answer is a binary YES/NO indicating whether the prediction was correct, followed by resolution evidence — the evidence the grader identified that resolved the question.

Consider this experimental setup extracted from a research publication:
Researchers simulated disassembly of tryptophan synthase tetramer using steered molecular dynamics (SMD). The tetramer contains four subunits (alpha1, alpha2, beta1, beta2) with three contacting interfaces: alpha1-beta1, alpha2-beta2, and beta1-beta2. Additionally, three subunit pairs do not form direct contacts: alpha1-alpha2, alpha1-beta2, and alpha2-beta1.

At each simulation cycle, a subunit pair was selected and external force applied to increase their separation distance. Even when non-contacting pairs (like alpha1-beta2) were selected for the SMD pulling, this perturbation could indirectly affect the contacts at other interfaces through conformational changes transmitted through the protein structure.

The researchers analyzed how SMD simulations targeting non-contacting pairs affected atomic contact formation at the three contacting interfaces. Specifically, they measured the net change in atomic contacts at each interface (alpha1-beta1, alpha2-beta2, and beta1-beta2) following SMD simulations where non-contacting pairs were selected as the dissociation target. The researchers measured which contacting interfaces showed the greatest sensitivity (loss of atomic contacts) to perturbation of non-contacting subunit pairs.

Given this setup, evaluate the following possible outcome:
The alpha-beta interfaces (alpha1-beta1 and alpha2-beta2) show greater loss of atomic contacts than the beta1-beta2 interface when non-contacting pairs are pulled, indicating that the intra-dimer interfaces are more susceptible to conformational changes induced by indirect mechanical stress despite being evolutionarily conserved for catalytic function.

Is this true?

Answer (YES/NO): YES